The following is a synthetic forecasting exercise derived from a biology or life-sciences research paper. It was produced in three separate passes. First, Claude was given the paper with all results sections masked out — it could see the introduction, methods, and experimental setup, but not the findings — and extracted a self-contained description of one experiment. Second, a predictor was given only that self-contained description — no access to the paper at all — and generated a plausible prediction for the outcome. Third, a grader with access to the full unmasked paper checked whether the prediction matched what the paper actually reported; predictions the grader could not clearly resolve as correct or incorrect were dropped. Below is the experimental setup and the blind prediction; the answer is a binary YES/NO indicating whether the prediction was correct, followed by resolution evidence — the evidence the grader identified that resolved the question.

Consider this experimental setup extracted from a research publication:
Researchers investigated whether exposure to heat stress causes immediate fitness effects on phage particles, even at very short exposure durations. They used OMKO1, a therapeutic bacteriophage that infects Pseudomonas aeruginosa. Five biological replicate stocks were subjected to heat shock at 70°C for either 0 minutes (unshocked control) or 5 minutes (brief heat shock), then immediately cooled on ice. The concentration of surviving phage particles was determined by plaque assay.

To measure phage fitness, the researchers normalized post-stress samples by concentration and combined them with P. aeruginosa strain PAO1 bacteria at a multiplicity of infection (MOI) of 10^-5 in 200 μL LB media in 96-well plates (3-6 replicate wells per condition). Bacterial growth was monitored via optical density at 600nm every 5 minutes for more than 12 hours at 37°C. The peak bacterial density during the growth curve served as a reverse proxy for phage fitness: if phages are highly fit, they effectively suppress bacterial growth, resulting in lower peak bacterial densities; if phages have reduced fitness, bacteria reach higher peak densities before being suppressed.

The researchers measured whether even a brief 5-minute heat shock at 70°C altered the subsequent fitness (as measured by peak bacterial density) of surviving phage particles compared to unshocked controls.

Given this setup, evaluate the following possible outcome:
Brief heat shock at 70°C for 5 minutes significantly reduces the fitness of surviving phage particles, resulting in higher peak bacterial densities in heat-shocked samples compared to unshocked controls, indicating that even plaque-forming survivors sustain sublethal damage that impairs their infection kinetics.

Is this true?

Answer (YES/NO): YES